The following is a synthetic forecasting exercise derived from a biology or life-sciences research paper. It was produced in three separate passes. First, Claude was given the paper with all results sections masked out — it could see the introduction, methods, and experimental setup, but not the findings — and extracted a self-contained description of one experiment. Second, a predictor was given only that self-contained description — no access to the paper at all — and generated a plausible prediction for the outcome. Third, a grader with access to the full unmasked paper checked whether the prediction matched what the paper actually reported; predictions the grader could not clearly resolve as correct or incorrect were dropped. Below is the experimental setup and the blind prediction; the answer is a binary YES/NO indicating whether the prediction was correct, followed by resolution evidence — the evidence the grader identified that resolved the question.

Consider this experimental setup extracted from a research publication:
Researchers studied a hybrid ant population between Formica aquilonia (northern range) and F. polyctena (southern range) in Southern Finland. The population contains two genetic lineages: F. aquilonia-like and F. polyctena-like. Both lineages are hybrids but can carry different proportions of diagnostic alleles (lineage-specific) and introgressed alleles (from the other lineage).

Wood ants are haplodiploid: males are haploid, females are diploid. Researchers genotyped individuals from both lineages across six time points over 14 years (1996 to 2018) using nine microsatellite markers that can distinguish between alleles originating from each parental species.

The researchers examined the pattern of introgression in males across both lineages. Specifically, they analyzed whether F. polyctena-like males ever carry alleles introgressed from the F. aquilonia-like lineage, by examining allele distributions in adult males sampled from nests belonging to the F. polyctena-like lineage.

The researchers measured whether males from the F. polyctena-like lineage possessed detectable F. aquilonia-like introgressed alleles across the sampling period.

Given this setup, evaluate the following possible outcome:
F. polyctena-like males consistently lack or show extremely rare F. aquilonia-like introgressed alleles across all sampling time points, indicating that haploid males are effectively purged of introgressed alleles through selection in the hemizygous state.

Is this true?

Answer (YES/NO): YES